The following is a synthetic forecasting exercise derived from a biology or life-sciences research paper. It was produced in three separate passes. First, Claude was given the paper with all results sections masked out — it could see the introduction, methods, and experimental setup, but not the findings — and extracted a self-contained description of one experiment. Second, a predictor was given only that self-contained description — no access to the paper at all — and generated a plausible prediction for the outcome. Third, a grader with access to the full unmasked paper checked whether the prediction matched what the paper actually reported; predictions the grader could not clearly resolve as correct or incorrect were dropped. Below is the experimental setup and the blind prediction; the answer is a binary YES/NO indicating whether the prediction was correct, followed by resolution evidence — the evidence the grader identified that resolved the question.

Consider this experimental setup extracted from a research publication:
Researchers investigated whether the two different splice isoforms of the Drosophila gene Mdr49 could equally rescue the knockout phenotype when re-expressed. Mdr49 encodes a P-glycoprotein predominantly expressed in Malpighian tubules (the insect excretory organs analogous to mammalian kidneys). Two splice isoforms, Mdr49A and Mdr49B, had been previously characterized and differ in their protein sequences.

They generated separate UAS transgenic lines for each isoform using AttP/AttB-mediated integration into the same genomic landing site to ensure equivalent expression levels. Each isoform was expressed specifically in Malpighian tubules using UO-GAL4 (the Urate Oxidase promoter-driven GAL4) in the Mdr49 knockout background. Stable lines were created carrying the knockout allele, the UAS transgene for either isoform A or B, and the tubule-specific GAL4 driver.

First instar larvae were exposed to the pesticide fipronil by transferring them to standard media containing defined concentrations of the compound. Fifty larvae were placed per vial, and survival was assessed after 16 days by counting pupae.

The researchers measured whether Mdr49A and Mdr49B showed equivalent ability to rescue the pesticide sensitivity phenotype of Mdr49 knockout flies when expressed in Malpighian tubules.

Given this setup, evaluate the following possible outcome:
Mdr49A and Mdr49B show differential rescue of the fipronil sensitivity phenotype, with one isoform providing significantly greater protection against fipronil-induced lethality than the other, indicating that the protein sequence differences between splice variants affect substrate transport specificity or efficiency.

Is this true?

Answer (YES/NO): NO